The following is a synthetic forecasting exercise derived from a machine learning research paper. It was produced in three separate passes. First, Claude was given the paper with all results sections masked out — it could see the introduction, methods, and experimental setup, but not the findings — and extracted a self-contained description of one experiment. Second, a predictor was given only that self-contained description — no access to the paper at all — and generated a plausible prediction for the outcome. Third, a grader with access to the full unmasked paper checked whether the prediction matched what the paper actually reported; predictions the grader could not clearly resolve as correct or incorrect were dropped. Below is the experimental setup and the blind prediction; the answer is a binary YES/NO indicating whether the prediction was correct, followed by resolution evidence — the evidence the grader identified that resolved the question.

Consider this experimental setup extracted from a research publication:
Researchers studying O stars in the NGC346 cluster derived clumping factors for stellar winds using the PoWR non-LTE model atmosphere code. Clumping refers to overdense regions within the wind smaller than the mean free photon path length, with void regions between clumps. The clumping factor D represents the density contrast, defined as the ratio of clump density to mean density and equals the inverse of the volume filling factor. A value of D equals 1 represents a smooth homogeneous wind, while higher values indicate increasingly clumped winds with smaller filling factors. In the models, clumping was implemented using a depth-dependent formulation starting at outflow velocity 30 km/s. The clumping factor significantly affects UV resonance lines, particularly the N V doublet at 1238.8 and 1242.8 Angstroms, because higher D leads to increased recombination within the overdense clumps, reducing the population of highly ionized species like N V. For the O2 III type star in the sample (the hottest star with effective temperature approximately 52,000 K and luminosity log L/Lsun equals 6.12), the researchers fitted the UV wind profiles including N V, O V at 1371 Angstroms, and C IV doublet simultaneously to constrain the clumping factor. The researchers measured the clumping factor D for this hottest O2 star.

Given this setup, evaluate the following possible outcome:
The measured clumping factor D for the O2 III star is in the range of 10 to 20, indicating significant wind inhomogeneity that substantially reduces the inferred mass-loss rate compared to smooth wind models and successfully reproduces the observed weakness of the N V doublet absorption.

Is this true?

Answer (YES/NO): NO